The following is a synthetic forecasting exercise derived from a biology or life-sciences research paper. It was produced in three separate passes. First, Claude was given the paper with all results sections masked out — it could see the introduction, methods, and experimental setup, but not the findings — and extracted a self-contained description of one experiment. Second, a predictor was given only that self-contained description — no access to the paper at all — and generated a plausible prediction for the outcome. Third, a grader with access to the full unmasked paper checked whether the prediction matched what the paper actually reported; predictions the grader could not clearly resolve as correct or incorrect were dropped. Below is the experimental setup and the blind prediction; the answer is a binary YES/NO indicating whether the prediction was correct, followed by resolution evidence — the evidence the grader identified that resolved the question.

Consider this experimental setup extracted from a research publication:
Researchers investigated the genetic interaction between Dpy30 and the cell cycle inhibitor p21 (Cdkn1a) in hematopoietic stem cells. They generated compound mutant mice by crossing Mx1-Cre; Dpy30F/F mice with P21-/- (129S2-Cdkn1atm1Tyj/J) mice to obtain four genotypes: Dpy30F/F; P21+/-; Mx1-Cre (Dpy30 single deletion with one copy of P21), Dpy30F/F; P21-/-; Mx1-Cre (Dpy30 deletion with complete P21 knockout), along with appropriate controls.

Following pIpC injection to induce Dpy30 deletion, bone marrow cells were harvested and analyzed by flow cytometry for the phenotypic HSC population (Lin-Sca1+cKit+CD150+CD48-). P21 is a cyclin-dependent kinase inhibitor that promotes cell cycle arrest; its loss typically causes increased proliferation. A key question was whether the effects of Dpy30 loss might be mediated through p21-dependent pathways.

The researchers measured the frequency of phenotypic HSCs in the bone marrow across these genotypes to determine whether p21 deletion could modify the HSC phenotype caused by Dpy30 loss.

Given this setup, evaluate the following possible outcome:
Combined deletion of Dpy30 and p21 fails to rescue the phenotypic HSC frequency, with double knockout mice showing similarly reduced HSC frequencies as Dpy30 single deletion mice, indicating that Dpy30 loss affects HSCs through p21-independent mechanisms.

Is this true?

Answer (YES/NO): NO